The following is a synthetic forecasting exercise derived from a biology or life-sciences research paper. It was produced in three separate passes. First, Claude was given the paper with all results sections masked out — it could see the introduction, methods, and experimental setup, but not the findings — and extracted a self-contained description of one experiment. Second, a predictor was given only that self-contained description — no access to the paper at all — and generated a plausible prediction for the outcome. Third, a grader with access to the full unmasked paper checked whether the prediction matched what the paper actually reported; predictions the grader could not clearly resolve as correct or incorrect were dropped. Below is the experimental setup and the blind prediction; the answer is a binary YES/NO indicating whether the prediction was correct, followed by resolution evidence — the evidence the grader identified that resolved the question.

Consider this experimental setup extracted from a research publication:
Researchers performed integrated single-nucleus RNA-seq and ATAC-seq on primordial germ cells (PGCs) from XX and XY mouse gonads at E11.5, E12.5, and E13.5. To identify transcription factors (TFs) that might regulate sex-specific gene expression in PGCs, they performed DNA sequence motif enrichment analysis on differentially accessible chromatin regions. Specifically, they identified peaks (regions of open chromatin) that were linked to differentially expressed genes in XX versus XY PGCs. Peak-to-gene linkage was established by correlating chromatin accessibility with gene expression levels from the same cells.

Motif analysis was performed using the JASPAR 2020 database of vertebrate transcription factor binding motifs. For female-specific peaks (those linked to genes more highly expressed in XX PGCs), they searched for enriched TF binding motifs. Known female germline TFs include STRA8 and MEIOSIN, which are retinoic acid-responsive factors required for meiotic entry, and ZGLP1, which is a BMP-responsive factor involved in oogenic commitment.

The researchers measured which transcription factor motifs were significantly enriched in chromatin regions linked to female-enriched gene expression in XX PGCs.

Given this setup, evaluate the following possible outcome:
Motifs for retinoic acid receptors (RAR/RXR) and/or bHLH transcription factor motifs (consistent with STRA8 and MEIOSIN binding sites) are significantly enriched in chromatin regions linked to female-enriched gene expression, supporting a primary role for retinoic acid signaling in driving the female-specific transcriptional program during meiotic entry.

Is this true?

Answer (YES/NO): NO